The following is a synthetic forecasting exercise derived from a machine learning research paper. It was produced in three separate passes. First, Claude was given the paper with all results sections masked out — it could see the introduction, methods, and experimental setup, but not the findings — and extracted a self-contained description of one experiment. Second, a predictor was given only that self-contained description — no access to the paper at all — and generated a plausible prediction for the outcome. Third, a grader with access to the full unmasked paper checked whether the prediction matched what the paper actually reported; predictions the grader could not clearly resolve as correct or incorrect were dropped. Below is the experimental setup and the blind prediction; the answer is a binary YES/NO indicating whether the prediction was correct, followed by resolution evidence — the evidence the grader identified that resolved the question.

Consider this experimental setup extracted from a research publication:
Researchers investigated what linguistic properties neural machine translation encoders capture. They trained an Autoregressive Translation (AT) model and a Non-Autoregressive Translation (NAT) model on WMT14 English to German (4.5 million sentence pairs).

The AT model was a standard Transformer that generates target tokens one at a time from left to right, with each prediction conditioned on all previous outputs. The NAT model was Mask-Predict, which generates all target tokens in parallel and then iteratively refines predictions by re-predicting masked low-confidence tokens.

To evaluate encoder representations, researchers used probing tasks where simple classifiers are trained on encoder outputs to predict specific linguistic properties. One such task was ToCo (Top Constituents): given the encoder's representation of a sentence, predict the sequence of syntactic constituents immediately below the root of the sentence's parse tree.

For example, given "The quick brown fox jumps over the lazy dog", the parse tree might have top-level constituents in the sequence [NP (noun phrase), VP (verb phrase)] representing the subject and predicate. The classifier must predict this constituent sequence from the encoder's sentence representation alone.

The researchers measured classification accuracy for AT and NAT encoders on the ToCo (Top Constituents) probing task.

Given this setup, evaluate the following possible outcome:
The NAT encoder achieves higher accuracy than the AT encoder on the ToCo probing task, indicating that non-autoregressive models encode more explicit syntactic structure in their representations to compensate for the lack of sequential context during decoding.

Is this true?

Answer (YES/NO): YES